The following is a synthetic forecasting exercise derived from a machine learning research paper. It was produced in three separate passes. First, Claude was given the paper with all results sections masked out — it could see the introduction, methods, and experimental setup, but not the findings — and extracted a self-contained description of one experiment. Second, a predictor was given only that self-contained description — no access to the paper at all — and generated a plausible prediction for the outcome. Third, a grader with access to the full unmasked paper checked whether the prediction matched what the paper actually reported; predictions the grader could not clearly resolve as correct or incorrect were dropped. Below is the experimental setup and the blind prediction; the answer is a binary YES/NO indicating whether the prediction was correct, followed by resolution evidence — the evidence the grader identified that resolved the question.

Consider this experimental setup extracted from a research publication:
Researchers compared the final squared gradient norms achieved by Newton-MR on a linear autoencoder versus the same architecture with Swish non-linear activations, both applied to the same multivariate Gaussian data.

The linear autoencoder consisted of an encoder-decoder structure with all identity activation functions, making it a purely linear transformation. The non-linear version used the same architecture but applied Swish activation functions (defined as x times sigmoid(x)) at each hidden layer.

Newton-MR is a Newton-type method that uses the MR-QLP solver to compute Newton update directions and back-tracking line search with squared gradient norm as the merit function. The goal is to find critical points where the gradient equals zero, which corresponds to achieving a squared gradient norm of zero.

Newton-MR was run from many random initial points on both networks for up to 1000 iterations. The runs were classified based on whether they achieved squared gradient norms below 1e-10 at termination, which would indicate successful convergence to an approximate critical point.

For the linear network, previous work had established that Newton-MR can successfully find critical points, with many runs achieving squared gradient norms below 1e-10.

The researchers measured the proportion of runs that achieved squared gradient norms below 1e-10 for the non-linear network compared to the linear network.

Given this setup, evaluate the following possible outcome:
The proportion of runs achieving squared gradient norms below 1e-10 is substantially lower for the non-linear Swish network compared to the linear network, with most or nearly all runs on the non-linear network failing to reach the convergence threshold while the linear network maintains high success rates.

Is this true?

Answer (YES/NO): YES